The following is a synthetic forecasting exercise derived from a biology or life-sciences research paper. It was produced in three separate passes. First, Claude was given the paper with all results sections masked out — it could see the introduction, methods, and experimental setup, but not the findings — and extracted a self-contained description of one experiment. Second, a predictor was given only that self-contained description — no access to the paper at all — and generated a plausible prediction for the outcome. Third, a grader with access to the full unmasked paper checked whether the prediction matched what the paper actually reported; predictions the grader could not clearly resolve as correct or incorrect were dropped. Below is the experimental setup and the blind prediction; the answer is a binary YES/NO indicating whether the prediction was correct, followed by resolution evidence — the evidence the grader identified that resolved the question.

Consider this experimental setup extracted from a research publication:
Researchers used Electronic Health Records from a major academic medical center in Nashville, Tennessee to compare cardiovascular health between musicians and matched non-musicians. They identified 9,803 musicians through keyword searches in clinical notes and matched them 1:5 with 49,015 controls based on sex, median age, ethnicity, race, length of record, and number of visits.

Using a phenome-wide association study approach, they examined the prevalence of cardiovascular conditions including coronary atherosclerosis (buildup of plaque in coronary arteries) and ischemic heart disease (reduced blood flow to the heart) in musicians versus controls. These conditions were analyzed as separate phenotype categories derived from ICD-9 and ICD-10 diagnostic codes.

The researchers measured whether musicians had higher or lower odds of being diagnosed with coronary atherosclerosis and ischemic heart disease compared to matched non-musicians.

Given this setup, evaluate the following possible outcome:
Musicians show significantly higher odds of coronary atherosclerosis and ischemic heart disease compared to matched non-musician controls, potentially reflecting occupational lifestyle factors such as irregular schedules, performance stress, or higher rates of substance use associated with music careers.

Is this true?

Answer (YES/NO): NO